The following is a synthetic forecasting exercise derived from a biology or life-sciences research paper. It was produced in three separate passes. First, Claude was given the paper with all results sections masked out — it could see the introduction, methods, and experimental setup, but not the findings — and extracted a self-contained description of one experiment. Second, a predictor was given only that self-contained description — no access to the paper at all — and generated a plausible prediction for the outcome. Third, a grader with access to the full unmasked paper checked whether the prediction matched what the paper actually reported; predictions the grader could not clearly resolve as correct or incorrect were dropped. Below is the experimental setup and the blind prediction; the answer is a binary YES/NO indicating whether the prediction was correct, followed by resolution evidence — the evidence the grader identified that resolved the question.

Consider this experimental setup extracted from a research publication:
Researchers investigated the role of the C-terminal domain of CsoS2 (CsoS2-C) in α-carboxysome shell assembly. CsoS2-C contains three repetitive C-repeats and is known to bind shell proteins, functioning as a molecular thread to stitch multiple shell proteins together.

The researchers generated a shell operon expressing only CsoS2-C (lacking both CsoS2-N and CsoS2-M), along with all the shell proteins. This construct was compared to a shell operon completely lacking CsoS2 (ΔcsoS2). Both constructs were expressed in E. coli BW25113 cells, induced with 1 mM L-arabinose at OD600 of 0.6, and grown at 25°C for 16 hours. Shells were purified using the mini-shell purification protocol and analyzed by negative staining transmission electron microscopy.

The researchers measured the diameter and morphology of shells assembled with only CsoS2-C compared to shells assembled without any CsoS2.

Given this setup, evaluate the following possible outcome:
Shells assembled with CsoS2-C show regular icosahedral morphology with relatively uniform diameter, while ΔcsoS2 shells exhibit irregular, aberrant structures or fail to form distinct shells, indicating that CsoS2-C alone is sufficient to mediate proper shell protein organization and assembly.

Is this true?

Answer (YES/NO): NO